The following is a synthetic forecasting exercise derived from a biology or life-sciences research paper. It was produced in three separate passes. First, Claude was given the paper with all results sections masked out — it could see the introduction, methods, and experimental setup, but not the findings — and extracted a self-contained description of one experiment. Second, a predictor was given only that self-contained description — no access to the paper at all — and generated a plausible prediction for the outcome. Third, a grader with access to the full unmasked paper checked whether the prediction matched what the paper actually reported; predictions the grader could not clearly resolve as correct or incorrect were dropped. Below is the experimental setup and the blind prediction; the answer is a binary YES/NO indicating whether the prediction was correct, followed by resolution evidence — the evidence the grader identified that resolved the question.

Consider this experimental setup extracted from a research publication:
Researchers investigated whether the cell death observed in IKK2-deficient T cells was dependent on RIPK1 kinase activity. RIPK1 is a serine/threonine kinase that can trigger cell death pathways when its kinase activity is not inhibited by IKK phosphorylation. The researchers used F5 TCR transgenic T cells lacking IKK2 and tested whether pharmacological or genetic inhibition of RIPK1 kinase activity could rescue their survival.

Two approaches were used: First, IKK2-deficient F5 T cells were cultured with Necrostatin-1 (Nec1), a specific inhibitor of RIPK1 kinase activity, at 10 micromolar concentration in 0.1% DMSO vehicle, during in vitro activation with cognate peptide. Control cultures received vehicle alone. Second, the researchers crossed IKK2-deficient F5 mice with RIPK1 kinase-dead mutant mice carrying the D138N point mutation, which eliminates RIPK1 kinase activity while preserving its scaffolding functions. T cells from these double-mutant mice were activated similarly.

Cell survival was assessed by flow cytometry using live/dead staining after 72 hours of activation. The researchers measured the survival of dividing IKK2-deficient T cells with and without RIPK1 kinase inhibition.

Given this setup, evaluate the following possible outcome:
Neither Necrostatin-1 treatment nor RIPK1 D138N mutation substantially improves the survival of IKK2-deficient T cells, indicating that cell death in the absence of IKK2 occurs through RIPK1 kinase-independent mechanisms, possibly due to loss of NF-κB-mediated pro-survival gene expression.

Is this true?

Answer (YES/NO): NO